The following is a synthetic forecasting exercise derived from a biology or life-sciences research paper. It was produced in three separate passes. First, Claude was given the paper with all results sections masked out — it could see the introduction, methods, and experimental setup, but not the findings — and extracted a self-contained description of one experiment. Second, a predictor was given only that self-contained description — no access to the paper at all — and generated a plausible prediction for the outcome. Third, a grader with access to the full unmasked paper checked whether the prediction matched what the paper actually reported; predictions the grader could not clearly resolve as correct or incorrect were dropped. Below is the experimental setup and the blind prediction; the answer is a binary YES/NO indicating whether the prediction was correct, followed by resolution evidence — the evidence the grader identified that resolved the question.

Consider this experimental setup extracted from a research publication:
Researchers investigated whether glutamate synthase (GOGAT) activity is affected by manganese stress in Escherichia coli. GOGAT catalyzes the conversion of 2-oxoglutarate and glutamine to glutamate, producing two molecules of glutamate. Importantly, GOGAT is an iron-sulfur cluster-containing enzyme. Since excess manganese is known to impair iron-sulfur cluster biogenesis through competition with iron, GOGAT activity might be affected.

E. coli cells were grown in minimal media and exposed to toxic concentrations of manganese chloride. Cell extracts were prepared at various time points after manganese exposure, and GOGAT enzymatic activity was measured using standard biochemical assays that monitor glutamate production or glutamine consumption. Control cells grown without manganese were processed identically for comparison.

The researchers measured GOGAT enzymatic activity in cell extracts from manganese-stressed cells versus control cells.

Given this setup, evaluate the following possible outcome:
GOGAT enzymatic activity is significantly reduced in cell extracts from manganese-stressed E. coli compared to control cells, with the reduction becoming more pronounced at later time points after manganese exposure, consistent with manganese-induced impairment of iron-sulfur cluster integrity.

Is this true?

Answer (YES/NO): YES